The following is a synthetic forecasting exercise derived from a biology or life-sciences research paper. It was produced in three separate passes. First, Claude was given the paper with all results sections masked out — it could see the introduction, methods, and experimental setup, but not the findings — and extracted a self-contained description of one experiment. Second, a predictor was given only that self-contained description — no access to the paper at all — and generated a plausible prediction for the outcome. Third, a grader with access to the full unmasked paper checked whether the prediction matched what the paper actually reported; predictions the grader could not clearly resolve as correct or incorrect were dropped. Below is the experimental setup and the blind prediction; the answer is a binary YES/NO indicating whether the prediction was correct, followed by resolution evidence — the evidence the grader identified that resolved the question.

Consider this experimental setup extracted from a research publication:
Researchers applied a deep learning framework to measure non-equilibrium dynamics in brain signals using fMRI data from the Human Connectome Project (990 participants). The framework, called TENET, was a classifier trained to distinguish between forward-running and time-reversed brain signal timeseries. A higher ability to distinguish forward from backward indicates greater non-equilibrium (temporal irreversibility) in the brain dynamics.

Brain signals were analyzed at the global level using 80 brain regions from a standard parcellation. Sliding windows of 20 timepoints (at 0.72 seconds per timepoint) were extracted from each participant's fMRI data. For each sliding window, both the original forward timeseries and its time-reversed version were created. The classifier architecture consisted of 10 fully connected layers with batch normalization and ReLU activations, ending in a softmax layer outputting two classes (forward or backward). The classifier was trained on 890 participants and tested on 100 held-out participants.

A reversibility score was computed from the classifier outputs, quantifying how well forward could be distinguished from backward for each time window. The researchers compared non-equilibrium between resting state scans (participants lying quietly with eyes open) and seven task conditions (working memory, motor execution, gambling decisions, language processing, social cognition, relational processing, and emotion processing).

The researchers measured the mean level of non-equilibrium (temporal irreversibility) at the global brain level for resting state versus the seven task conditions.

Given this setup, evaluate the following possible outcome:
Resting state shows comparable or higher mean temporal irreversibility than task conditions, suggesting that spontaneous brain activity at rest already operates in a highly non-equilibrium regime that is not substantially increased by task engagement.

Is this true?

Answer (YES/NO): NO